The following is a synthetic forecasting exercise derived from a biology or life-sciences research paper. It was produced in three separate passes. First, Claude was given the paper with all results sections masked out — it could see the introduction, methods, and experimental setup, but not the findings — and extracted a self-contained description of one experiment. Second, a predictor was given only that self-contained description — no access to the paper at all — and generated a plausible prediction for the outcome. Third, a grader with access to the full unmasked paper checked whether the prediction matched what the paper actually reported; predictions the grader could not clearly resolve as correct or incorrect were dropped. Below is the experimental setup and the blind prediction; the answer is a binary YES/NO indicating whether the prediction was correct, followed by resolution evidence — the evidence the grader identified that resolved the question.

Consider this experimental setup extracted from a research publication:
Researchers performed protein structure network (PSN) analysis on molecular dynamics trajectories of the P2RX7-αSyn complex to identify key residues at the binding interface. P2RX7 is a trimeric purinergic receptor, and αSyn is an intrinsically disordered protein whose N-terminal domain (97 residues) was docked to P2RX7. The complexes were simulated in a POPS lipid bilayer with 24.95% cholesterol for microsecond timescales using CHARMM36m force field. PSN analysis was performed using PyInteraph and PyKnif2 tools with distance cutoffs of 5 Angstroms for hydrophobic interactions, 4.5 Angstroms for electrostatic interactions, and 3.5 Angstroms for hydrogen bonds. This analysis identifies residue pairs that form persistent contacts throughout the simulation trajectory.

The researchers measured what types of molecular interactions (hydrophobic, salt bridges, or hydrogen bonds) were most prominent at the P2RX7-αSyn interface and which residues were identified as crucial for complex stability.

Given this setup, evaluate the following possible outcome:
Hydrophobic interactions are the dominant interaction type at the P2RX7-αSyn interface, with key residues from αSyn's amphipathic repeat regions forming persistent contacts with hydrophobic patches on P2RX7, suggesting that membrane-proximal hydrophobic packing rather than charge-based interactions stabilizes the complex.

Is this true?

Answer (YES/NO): YES